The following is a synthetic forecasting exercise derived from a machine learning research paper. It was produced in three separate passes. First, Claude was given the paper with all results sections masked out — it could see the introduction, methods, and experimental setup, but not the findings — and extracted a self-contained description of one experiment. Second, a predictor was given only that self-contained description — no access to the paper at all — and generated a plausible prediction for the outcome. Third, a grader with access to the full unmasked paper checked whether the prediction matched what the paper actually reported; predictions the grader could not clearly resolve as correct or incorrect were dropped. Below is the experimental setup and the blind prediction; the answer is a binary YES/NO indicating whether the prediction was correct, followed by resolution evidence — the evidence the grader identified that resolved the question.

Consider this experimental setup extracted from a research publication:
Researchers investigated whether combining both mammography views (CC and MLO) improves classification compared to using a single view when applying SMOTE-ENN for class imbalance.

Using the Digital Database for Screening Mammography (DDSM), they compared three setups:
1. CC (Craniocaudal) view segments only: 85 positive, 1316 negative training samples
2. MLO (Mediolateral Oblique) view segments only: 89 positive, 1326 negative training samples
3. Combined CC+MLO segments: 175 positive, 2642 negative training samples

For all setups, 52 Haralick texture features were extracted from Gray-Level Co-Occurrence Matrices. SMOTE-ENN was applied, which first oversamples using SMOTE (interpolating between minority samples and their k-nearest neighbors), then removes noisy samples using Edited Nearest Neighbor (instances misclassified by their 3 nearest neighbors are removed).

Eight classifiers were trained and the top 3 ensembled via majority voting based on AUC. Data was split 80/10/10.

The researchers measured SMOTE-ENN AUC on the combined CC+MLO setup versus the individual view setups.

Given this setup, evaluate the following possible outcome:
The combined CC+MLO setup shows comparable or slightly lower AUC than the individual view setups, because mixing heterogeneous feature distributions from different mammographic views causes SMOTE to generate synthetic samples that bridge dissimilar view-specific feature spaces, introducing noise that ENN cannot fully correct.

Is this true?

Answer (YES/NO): NO